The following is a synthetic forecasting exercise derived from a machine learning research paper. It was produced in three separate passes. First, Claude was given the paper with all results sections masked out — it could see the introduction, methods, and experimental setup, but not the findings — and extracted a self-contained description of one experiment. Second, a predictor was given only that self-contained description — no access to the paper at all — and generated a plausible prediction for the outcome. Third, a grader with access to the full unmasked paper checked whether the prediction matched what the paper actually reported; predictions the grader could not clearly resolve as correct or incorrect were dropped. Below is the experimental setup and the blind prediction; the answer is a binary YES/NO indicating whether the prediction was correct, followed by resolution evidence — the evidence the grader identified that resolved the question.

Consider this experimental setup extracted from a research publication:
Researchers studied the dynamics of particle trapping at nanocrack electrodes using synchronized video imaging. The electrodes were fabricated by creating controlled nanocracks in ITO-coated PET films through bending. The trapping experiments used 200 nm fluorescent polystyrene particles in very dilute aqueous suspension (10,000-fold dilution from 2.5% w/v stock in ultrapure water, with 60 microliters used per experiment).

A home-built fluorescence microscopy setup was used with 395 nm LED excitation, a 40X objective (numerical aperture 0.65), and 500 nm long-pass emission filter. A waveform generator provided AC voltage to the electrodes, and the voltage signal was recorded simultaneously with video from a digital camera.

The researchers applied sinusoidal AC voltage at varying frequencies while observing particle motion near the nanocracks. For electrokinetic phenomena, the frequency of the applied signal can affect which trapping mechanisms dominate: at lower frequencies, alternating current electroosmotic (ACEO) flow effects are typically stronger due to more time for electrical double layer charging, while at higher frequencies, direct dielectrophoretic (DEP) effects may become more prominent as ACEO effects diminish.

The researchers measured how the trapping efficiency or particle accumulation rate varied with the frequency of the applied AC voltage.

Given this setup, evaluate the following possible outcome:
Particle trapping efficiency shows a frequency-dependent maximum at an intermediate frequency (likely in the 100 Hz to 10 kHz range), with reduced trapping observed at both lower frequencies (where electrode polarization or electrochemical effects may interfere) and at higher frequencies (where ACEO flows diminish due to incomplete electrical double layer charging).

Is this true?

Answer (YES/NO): NO